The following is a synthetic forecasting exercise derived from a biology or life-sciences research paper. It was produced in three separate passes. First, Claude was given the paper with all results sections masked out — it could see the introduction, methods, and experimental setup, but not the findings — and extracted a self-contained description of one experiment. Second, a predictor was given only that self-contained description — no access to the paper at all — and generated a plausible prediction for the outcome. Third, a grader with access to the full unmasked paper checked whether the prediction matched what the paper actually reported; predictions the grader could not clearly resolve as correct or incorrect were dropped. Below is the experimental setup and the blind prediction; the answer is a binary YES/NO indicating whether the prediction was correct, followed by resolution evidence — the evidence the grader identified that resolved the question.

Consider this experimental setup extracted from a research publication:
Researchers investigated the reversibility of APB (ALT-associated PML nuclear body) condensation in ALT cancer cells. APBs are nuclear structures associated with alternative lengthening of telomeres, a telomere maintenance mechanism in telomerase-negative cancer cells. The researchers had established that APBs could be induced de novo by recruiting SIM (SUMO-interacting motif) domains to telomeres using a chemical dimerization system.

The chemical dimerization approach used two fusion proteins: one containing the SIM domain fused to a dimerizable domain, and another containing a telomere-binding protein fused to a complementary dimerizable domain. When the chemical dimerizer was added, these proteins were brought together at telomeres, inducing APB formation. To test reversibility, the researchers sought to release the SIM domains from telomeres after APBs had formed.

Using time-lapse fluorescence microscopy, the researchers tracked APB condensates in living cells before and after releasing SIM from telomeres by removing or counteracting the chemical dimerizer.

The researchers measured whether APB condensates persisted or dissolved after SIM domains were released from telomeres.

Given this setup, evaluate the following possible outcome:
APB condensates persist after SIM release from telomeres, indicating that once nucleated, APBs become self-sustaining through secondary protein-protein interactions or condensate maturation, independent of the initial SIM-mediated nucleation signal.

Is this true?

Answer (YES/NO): NO